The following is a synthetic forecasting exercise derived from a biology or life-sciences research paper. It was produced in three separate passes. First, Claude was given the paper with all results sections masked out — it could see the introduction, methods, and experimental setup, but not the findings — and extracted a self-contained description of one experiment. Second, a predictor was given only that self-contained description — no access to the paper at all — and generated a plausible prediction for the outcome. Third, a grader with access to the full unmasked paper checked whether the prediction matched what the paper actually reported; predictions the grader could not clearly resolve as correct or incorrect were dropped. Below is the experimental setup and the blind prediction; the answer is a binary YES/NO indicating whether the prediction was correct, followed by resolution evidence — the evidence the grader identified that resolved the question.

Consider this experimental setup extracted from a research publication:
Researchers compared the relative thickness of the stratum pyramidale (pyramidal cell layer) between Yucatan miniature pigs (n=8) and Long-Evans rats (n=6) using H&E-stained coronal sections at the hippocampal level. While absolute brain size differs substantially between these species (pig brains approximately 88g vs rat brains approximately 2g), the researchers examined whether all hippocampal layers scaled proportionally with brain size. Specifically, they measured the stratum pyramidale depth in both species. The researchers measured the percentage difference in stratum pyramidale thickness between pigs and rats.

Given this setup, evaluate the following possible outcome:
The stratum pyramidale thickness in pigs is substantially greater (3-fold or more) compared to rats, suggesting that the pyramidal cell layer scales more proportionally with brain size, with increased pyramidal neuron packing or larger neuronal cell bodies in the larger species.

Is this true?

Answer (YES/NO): YES